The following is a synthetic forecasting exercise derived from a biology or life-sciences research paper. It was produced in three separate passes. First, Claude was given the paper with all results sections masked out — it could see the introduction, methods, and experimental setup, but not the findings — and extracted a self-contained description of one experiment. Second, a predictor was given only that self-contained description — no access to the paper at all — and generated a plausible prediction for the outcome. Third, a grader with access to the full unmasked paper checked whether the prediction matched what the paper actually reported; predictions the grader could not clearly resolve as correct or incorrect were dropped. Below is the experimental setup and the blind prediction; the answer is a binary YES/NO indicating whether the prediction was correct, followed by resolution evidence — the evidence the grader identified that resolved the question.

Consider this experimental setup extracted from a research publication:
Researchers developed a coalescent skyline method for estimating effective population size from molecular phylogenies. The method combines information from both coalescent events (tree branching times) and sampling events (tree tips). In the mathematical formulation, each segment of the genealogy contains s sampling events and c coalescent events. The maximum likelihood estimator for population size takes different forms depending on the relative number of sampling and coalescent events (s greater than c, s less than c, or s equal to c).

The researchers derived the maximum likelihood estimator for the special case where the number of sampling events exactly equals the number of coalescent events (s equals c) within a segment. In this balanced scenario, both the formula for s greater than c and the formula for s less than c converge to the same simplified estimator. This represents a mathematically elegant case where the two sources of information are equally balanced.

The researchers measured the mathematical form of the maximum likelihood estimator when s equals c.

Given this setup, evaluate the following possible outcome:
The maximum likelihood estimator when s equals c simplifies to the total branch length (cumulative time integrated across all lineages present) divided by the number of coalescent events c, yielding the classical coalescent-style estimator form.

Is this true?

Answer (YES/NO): NO